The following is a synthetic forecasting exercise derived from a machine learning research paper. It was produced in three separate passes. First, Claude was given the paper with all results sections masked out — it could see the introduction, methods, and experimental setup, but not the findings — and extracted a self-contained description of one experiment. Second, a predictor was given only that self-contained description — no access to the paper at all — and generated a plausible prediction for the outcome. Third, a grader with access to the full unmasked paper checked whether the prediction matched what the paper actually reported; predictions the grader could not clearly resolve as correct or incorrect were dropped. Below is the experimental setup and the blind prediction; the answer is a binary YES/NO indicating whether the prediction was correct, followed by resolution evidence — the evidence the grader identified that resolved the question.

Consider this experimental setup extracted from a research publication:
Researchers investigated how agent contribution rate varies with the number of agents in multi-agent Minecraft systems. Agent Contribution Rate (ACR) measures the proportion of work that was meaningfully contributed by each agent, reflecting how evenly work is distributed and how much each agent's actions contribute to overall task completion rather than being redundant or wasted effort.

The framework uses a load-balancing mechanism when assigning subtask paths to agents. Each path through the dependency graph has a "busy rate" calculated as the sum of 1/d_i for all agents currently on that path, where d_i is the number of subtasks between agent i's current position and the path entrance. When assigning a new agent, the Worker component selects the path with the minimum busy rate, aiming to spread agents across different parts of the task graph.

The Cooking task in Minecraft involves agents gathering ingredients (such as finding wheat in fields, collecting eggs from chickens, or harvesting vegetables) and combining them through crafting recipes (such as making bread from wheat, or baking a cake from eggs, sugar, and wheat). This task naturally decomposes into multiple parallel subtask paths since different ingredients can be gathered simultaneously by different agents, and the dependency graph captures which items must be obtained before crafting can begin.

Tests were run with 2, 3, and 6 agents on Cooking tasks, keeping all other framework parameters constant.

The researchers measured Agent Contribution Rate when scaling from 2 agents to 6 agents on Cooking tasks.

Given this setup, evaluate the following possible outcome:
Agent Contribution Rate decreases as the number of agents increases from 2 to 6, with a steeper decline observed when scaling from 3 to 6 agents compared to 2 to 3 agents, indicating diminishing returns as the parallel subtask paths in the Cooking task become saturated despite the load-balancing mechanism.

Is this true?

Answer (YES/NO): NO